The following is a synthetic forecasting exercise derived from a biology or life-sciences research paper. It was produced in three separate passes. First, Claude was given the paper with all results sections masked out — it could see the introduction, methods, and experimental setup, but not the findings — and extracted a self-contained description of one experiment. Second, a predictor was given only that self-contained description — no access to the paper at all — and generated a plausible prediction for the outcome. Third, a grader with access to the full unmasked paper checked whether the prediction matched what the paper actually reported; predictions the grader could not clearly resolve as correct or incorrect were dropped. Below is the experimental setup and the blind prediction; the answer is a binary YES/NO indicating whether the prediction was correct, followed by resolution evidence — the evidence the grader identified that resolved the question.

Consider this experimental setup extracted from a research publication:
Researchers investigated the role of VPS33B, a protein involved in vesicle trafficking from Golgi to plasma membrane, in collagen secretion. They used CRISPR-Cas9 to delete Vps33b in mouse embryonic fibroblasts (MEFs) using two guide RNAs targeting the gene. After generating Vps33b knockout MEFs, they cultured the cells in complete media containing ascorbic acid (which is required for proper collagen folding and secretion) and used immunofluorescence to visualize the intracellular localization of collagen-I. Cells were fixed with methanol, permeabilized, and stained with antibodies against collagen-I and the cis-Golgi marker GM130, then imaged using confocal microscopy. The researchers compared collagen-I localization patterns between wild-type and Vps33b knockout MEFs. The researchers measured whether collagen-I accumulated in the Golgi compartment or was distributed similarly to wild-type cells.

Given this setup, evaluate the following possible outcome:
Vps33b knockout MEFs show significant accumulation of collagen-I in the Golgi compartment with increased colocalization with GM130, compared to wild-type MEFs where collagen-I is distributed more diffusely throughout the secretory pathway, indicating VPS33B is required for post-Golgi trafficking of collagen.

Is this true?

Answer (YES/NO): YES